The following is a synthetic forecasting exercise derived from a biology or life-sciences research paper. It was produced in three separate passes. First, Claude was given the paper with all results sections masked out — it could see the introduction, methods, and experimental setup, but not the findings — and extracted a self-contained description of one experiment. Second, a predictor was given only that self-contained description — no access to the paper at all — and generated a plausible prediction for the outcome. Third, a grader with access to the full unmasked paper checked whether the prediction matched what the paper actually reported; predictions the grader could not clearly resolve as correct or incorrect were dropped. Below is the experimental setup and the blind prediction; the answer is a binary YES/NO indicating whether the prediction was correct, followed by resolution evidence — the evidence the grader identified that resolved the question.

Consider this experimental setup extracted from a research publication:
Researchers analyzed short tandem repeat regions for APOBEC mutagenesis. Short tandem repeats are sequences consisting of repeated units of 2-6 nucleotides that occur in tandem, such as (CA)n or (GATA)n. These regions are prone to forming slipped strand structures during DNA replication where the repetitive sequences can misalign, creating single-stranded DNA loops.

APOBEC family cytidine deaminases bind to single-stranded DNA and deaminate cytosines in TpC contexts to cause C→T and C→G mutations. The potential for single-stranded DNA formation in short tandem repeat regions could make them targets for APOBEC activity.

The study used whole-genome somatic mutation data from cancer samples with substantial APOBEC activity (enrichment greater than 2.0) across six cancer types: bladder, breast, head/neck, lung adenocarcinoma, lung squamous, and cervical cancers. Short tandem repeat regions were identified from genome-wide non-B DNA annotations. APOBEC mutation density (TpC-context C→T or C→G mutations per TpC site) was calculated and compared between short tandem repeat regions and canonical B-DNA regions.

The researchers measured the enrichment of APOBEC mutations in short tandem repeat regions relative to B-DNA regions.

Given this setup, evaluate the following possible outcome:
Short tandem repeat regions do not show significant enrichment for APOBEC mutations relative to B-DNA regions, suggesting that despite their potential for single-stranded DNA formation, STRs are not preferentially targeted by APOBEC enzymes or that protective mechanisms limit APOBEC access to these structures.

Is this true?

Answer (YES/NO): YES